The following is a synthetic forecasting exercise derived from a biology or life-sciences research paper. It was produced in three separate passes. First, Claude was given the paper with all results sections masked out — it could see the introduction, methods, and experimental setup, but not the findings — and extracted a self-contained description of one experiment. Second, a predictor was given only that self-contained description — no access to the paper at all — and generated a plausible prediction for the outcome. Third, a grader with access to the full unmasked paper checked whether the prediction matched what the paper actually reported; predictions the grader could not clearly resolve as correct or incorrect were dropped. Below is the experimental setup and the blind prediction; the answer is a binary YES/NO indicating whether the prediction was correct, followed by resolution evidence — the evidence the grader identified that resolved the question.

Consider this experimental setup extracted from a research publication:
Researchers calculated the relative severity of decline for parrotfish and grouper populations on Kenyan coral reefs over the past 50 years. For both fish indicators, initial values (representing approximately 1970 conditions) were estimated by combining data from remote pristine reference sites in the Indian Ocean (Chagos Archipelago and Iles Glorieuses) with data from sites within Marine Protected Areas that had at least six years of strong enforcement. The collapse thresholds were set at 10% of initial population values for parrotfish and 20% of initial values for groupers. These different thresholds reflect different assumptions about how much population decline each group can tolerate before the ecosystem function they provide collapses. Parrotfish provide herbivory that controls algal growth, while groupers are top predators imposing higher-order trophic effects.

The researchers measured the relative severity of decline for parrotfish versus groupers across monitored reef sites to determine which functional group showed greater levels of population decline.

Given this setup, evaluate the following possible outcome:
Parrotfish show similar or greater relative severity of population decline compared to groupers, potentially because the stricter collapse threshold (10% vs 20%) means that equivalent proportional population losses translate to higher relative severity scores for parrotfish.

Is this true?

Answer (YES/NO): NO